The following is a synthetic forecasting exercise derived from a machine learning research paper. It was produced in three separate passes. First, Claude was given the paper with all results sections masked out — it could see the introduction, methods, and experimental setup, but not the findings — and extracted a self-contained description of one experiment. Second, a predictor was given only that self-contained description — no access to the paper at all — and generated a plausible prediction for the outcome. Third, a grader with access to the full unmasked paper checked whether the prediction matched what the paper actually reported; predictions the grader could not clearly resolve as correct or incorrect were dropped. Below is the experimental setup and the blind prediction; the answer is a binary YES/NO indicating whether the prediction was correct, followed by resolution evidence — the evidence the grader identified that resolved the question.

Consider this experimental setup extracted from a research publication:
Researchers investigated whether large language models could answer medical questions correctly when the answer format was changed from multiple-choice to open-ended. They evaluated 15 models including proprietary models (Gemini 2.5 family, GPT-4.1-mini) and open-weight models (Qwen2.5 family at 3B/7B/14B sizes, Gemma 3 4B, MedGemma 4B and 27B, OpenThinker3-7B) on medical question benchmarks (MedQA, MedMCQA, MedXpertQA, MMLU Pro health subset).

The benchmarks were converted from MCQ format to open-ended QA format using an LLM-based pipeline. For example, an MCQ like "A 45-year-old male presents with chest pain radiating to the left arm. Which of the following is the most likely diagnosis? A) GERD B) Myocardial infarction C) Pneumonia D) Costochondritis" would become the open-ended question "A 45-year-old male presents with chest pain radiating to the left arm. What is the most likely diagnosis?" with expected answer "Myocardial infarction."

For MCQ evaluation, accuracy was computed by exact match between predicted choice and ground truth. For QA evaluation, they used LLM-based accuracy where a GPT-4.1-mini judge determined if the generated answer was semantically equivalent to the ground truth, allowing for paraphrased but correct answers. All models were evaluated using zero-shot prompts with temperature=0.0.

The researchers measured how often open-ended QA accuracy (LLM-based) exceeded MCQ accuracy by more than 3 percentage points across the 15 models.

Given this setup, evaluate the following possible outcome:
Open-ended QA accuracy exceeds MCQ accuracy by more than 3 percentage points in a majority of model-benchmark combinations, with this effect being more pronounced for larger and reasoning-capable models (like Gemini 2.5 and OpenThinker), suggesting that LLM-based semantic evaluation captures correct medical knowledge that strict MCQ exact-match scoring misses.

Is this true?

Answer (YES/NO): NO